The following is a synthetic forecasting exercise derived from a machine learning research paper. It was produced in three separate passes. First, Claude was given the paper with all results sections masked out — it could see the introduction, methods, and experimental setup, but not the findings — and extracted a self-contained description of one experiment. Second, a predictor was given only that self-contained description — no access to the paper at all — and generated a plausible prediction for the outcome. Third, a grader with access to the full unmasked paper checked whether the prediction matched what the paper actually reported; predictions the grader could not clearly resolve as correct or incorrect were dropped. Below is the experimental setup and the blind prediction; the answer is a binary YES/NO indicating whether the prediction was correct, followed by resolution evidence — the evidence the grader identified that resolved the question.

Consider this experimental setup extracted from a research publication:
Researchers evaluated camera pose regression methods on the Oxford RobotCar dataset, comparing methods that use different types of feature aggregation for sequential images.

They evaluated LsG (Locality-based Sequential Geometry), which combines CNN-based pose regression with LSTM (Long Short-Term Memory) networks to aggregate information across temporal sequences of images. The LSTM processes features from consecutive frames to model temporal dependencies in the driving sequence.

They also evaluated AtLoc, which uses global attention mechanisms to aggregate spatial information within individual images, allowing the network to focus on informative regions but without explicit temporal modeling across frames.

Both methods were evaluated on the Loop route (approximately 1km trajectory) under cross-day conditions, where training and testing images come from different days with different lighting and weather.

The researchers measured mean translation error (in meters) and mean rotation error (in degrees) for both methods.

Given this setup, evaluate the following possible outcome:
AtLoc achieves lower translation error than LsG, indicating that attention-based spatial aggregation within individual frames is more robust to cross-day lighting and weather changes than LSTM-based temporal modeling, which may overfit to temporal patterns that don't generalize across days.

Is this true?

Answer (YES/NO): YES